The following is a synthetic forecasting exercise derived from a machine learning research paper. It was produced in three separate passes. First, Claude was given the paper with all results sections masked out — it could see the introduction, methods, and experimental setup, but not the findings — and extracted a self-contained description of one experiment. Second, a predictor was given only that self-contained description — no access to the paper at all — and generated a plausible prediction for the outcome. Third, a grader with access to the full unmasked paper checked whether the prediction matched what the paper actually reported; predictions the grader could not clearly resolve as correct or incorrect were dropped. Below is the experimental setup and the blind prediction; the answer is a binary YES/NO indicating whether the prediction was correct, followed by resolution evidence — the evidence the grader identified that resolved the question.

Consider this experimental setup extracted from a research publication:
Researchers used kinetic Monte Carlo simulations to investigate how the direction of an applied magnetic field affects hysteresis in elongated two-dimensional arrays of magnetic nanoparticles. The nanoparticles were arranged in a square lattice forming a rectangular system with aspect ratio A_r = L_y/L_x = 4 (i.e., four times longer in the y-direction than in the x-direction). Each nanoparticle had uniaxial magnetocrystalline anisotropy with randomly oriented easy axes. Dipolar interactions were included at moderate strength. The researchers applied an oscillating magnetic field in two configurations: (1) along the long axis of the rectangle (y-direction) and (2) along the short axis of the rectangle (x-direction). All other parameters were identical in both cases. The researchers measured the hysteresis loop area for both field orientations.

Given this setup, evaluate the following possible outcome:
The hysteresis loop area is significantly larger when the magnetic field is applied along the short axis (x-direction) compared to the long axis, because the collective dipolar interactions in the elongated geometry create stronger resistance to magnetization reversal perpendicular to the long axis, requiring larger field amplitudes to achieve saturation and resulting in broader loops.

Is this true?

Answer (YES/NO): NO